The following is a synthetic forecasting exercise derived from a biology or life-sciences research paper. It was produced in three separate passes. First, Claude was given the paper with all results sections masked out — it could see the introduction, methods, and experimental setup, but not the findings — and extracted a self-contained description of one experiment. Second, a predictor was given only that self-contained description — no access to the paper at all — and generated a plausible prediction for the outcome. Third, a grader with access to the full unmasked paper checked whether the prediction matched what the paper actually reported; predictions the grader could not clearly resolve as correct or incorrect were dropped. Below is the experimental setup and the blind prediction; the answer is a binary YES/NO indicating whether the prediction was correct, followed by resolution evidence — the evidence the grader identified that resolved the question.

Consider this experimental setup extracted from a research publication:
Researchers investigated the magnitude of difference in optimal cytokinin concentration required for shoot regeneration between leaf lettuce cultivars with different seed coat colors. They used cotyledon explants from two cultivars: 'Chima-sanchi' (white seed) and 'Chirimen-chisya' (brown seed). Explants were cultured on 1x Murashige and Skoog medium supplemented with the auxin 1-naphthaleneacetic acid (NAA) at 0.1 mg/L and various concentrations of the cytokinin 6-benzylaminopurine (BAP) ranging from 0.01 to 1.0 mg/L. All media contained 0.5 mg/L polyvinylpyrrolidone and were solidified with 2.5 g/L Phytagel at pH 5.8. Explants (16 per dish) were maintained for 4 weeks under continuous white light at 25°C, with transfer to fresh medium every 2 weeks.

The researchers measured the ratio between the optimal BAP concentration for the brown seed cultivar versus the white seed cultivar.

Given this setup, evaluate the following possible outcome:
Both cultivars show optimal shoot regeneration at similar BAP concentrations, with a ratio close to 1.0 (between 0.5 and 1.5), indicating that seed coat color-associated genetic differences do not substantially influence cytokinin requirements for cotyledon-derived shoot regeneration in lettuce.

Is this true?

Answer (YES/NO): NO